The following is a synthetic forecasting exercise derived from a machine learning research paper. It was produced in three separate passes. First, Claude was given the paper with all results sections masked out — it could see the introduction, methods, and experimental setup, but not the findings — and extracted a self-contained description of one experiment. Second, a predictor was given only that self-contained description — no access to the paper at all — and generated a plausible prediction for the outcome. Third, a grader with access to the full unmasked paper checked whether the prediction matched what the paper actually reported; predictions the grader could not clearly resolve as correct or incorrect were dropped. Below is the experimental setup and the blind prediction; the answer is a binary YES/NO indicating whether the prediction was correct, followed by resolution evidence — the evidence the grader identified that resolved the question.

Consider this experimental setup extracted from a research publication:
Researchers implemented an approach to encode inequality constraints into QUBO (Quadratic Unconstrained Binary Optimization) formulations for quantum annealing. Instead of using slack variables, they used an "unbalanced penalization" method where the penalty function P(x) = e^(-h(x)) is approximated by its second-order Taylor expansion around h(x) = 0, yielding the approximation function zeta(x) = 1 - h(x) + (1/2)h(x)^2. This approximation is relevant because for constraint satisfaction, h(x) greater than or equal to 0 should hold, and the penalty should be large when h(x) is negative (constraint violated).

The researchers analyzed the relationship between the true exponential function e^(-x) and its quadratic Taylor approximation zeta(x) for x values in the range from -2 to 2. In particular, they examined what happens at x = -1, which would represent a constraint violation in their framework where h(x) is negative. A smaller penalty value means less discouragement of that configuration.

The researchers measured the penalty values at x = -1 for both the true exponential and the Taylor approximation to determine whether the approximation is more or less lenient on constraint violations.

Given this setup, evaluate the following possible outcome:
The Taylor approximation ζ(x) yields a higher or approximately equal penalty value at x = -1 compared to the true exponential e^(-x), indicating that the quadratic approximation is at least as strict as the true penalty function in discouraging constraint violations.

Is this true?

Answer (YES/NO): YES